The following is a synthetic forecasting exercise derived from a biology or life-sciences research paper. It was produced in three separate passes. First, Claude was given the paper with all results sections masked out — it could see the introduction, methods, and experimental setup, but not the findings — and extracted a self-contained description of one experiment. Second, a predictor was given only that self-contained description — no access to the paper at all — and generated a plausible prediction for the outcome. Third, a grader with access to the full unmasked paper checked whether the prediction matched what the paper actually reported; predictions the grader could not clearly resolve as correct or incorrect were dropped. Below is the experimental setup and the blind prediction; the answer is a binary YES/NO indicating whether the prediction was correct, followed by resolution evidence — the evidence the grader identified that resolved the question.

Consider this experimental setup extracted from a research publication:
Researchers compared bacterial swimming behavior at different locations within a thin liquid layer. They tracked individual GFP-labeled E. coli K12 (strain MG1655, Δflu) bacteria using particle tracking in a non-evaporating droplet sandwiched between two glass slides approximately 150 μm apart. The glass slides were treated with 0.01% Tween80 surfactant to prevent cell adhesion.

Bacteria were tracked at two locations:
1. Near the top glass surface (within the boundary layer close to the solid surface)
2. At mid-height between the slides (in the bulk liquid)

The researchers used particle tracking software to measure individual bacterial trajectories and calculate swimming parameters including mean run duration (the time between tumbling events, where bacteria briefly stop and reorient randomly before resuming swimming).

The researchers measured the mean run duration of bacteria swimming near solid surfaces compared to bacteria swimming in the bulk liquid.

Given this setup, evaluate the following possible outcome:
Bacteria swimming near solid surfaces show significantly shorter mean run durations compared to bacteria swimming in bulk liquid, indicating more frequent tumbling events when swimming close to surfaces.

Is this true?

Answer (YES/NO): NO